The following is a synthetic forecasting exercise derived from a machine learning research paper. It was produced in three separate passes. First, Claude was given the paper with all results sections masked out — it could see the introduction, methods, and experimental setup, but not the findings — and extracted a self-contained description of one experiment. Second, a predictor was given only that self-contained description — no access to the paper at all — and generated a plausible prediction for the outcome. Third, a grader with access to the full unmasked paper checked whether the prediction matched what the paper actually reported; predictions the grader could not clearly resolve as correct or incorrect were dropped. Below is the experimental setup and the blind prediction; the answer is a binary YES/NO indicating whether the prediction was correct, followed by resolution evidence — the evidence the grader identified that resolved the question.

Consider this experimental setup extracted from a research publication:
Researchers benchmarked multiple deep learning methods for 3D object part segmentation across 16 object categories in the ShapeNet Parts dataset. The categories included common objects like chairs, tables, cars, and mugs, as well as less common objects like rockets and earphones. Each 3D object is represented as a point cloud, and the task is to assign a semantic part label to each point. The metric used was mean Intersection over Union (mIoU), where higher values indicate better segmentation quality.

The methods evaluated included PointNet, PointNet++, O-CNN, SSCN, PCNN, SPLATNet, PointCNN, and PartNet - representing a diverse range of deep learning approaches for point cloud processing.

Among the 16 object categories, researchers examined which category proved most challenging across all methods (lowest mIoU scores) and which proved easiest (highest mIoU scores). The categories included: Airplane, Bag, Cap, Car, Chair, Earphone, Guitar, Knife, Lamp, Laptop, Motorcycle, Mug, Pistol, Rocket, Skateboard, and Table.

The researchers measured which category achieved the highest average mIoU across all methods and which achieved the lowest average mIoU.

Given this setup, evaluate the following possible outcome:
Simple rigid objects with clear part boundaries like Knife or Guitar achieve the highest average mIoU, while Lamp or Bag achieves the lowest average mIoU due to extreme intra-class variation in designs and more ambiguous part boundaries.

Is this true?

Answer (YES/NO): NO